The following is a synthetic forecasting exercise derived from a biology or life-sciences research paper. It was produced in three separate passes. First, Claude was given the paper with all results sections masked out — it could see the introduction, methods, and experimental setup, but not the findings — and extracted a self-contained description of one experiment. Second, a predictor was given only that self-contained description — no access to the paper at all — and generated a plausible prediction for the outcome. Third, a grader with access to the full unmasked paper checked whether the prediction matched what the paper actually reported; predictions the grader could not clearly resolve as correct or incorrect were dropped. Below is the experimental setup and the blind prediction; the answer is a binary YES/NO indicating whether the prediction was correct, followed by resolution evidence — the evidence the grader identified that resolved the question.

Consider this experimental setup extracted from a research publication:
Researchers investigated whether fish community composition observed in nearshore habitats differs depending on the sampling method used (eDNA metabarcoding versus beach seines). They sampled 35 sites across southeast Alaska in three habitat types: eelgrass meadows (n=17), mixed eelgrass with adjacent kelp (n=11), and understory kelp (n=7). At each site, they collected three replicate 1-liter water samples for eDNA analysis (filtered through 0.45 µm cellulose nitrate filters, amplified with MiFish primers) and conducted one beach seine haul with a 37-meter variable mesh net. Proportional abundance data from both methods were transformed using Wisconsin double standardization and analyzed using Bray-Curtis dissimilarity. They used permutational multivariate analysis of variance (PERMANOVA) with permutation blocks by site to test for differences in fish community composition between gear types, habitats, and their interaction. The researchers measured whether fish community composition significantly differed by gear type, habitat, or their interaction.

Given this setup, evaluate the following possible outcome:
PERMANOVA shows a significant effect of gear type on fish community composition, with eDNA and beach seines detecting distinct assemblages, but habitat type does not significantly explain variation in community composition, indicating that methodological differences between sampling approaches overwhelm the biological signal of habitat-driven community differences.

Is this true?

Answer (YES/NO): NO